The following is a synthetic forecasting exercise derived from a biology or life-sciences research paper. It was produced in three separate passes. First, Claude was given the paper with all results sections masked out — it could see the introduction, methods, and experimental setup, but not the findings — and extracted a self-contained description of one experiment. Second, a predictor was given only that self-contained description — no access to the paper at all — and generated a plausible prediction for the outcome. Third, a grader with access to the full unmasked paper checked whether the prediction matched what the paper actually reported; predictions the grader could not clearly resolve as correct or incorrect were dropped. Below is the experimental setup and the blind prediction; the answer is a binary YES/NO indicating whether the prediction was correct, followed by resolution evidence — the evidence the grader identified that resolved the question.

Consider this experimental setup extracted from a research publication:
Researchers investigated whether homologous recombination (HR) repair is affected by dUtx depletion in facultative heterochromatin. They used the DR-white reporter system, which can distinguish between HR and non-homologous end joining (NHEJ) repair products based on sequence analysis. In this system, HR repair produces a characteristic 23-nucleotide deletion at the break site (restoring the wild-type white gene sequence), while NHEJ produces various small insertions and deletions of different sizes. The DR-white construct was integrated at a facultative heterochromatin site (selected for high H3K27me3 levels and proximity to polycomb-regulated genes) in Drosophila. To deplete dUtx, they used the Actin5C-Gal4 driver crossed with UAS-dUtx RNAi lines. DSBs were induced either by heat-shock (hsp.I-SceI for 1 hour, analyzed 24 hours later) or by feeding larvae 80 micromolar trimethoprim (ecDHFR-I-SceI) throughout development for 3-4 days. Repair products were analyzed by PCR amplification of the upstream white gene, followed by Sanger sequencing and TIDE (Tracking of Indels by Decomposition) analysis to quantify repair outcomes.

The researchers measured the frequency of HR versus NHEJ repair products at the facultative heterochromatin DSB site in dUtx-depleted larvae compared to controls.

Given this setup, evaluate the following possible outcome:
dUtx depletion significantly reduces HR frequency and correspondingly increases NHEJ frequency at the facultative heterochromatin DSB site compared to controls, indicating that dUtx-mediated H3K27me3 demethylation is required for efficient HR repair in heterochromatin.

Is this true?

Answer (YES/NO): YES